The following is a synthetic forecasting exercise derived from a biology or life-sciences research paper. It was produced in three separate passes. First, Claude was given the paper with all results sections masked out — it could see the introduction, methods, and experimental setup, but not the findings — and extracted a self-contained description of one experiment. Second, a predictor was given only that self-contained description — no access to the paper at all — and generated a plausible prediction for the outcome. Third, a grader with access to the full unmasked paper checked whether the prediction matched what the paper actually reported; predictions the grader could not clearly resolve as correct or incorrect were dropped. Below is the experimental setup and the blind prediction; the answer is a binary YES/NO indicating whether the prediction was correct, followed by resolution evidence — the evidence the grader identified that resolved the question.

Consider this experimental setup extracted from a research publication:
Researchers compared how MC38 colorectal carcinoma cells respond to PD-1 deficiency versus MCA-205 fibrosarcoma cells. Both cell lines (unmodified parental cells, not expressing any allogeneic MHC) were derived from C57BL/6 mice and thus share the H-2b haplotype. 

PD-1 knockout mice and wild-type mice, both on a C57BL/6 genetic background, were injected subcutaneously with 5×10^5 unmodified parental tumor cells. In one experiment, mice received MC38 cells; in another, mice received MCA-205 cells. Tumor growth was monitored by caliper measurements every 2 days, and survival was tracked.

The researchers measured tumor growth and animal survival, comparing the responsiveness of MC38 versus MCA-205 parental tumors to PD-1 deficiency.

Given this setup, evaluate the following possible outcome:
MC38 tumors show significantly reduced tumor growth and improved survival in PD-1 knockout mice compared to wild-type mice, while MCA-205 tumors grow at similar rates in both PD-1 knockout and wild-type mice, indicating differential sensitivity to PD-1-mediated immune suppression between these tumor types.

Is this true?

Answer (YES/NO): NO